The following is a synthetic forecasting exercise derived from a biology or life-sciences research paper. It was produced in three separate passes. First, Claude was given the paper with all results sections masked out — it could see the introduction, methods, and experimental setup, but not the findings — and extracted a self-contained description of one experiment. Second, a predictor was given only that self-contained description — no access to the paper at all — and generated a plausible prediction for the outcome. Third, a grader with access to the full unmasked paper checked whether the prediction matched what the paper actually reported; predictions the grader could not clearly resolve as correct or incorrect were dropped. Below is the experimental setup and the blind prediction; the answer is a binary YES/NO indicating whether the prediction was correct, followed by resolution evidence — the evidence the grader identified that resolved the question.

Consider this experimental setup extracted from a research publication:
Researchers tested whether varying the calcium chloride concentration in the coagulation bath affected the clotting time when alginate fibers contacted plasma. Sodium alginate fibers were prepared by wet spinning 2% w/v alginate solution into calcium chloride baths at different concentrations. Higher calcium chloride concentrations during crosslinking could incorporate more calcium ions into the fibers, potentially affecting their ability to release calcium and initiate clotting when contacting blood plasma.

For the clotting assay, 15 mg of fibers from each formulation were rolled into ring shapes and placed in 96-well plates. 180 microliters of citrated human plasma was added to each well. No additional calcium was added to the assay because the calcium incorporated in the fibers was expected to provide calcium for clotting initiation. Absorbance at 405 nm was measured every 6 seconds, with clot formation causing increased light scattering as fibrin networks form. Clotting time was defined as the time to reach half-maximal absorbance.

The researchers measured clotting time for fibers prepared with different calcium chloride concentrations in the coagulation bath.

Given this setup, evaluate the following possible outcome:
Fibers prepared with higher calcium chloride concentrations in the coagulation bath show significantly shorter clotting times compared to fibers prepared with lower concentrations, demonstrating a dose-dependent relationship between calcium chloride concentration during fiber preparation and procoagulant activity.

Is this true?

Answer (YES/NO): NO